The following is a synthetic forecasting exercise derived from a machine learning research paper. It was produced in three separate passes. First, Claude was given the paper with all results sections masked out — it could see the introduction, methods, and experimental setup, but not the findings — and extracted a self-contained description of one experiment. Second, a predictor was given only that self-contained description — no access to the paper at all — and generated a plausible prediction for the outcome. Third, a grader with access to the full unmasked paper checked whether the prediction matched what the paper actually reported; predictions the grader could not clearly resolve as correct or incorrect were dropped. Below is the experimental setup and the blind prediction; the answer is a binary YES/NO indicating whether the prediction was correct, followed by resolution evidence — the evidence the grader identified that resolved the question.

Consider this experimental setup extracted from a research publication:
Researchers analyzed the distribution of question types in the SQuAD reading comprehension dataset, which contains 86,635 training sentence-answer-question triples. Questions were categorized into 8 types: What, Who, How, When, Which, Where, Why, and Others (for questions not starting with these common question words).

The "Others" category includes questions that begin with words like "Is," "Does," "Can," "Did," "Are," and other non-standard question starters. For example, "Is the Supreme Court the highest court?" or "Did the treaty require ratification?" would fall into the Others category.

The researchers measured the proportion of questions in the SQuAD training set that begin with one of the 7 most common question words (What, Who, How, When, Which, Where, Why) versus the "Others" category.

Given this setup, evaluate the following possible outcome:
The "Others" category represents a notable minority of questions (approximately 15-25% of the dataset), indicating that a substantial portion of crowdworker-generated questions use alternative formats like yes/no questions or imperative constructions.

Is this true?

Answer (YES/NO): YES